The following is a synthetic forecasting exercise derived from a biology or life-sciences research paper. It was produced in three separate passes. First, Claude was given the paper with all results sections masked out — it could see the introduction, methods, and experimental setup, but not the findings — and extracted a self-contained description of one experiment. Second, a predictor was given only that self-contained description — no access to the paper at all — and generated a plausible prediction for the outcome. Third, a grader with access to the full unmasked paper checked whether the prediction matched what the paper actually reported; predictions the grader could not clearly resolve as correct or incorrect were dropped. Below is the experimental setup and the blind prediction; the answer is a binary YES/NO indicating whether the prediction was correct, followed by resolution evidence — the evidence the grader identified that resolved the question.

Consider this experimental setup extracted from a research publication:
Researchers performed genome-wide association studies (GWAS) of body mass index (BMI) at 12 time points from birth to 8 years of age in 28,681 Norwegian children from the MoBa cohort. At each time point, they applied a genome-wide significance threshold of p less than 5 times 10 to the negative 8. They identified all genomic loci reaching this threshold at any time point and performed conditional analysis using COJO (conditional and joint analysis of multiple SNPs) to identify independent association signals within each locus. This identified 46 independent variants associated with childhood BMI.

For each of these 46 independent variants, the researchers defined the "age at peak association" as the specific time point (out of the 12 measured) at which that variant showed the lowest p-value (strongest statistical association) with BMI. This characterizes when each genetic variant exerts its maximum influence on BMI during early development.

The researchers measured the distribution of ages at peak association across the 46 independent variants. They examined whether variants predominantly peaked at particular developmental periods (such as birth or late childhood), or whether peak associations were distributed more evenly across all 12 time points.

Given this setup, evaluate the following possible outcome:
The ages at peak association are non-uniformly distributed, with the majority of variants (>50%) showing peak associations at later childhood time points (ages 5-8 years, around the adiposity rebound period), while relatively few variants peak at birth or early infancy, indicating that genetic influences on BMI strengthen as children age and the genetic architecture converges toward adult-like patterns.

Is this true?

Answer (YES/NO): NO